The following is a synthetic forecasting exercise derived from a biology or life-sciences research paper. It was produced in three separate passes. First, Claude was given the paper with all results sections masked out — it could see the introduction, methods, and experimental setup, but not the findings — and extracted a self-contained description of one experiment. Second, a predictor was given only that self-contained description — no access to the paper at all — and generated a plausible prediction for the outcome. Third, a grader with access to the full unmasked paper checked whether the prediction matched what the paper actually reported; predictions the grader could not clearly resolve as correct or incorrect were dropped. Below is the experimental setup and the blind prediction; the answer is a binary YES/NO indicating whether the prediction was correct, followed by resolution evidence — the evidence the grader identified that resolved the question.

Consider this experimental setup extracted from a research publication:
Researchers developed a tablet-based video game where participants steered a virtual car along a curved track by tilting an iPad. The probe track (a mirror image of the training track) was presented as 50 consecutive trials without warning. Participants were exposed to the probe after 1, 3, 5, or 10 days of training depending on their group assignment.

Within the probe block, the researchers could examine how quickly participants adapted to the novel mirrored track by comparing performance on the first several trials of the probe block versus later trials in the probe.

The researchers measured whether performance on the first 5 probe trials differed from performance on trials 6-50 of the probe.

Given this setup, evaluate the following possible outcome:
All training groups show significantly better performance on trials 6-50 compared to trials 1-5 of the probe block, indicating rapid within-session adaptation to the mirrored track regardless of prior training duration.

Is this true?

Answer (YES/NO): NO